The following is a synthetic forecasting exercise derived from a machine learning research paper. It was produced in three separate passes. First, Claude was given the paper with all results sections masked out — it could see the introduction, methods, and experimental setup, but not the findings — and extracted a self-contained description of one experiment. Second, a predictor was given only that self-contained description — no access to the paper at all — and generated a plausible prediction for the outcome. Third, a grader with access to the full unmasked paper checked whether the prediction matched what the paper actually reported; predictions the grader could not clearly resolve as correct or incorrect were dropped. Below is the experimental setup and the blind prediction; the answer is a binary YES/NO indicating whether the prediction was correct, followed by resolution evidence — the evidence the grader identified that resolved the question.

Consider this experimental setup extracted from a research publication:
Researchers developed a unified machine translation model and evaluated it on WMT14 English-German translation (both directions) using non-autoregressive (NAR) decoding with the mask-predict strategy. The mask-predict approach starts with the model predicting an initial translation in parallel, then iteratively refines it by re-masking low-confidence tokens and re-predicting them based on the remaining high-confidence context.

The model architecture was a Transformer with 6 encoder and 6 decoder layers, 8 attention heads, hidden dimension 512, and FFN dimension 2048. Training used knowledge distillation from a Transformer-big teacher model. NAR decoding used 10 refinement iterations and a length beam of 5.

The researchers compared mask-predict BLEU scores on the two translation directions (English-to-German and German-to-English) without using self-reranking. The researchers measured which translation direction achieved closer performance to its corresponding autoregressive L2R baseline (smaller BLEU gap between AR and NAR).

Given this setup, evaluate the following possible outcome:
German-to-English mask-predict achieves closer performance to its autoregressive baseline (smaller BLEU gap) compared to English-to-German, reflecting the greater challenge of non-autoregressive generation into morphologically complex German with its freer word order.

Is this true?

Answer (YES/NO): YES